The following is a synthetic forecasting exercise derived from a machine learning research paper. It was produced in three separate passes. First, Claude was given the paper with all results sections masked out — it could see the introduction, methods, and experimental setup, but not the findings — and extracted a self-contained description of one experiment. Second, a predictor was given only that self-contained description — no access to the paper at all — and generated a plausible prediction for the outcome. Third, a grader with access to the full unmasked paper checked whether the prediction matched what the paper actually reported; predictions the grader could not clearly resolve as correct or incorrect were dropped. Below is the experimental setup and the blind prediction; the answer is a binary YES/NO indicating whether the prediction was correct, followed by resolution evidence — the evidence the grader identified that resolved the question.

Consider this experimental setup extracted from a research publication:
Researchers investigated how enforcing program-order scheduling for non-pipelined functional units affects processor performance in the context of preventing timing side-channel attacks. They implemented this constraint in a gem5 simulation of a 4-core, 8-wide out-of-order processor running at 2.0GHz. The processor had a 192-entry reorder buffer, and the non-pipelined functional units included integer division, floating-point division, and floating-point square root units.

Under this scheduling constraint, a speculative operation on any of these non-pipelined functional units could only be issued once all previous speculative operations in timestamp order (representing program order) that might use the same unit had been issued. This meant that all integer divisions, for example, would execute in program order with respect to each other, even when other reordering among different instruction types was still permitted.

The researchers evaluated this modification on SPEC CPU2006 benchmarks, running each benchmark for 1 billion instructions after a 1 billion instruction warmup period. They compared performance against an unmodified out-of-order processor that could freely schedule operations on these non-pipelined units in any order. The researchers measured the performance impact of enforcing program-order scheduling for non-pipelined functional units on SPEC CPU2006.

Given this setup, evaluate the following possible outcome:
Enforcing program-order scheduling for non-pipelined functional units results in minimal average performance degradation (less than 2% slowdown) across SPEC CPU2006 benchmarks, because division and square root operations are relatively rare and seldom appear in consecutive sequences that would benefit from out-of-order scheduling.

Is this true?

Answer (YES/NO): NO